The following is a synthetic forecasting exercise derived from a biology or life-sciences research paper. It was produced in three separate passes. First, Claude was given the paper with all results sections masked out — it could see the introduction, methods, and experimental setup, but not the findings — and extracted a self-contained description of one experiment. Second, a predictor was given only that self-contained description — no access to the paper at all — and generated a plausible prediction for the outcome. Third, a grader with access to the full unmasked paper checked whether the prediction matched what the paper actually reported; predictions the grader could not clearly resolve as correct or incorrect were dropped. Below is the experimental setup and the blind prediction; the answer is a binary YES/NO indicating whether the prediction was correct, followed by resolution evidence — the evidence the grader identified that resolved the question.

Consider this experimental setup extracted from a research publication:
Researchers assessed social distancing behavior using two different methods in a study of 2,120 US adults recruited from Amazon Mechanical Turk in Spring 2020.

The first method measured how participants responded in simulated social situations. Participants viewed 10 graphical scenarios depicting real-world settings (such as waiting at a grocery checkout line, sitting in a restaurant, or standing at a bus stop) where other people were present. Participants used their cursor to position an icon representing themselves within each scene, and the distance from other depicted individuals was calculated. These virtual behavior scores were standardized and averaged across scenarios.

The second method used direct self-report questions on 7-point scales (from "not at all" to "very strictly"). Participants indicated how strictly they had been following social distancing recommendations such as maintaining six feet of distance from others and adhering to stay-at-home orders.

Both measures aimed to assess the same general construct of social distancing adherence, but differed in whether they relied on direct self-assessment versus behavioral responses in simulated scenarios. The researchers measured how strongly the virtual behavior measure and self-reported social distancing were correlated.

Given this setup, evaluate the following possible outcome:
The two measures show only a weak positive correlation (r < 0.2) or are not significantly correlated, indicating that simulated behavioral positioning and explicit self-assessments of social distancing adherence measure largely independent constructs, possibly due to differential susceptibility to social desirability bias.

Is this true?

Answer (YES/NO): NO